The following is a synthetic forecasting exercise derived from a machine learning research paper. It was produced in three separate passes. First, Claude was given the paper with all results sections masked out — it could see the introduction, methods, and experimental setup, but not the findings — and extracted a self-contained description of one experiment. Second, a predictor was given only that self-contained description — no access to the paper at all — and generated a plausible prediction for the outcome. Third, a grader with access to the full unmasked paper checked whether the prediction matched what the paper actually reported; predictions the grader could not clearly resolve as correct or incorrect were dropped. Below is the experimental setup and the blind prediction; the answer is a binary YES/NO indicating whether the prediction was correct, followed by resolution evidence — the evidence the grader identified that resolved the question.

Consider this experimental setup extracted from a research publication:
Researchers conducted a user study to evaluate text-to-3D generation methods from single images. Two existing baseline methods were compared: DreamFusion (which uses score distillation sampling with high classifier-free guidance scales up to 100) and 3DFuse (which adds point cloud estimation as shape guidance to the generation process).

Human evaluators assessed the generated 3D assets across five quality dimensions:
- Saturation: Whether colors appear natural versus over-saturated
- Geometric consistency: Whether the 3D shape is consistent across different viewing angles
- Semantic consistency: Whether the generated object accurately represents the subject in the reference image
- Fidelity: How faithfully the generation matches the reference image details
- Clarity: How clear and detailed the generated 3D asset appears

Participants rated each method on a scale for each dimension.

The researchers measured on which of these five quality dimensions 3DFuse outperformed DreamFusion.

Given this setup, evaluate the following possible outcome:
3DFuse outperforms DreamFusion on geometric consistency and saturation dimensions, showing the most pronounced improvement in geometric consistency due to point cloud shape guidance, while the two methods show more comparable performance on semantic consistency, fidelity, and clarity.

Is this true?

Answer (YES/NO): NO